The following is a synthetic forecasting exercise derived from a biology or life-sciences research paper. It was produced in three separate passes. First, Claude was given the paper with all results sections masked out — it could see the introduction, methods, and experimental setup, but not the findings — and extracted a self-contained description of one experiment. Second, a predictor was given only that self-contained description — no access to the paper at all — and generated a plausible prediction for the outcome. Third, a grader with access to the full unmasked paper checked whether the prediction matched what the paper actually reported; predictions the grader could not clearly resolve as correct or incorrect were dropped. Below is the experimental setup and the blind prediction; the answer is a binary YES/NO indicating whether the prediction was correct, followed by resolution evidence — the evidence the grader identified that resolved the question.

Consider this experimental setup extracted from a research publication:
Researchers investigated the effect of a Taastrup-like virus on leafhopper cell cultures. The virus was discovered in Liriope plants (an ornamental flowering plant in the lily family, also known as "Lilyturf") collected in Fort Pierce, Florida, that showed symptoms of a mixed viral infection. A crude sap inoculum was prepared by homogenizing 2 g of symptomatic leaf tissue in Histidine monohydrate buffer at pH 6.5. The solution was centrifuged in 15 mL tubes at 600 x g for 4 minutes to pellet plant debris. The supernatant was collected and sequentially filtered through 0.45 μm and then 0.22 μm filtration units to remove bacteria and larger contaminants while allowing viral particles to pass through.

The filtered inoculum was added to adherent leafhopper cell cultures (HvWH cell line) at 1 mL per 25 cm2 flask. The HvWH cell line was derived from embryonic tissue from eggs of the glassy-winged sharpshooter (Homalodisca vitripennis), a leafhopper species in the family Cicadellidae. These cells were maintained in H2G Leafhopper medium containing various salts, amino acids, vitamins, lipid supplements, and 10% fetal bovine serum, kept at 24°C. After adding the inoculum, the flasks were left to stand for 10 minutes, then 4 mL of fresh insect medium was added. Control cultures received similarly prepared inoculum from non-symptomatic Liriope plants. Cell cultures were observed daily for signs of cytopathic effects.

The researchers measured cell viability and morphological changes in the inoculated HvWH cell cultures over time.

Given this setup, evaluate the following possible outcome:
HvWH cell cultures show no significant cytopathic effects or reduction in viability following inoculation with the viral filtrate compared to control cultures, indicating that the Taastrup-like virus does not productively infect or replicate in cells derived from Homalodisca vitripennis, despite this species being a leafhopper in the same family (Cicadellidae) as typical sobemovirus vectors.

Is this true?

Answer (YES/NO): NO